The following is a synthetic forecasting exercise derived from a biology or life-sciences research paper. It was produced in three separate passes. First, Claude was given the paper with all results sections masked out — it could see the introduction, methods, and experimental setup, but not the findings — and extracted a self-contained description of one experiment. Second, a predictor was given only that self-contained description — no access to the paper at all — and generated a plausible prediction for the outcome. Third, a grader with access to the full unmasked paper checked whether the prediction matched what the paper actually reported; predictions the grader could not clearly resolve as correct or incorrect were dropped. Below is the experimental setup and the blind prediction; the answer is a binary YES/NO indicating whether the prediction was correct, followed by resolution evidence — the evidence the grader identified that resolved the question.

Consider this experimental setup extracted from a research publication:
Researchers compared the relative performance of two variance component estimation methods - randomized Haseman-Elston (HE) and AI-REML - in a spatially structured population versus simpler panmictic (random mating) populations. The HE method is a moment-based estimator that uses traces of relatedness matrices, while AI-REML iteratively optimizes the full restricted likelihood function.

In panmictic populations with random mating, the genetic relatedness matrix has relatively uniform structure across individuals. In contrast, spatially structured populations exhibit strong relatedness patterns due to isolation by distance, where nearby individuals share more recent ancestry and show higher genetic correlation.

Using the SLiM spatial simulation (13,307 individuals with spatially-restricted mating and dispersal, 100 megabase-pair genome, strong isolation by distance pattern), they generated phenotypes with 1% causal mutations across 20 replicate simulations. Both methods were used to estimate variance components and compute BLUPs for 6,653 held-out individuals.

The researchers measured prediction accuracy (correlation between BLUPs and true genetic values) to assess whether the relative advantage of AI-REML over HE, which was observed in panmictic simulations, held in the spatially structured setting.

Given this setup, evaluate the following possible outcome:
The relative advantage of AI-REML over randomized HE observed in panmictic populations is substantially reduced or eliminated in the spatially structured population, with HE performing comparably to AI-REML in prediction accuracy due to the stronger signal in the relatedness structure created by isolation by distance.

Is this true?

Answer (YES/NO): YES